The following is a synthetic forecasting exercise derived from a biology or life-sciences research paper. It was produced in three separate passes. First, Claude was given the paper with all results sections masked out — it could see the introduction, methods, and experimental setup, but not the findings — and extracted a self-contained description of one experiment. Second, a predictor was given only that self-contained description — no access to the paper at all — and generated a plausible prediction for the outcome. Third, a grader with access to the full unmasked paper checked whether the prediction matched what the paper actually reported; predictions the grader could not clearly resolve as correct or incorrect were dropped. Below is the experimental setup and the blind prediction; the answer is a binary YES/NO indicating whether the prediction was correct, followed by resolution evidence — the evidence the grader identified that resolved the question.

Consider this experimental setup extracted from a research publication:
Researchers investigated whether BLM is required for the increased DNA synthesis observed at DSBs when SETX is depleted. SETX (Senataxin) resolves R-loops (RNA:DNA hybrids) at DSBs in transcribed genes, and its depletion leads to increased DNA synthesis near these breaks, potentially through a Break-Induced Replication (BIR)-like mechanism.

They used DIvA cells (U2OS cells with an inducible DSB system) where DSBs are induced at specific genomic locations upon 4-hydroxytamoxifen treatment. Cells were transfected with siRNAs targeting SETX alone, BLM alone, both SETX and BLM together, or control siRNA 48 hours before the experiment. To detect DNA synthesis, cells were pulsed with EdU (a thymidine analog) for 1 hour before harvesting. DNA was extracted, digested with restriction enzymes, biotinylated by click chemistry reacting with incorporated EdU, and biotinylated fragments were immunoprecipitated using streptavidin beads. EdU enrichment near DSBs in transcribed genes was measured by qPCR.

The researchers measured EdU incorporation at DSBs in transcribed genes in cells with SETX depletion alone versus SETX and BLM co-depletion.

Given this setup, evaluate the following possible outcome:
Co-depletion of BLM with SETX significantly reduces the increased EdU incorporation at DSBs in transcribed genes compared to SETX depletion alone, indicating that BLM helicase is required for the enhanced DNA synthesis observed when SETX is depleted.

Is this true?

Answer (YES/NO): YES